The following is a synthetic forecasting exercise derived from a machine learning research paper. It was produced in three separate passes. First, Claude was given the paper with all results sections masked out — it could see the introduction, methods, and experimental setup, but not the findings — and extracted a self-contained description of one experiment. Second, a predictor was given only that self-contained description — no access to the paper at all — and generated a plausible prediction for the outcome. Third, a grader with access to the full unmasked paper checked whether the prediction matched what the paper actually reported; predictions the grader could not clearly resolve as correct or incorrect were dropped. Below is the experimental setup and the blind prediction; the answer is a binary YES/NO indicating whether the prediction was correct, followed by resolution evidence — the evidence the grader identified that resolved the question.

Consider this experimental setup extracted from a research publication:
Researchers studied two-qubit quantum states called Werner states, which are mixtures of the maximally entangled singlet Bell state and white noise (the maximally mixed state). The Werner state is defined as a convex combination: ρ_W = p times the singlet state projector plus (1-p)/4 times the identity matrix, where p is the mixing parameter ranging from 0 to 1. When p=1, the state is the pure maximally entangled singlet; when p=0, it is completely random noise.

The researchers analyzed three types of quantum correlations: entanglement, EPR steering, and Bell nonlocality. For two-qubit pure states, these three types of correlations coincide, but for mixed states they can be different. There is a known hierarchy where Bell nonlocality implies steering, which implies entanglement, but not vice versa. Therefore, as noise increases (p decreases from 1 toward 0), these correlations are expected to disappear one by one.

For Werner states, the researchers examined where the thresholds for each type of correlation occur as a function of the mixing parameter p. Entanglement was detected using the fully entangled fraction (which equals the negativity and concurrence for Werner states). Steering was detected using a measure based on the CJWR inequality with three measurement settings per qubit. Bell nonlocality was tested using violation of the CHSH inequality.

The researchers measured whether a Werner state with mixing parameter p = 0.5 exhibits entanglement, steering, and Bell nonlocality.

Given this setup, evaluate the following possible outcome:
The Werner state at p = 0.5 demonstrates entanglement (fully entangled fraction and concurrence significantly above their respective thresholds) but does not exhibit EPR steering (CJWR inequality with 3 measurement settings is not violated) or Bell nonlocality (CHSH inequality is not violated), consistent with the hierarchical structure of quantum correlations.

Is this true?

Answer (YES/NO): YES